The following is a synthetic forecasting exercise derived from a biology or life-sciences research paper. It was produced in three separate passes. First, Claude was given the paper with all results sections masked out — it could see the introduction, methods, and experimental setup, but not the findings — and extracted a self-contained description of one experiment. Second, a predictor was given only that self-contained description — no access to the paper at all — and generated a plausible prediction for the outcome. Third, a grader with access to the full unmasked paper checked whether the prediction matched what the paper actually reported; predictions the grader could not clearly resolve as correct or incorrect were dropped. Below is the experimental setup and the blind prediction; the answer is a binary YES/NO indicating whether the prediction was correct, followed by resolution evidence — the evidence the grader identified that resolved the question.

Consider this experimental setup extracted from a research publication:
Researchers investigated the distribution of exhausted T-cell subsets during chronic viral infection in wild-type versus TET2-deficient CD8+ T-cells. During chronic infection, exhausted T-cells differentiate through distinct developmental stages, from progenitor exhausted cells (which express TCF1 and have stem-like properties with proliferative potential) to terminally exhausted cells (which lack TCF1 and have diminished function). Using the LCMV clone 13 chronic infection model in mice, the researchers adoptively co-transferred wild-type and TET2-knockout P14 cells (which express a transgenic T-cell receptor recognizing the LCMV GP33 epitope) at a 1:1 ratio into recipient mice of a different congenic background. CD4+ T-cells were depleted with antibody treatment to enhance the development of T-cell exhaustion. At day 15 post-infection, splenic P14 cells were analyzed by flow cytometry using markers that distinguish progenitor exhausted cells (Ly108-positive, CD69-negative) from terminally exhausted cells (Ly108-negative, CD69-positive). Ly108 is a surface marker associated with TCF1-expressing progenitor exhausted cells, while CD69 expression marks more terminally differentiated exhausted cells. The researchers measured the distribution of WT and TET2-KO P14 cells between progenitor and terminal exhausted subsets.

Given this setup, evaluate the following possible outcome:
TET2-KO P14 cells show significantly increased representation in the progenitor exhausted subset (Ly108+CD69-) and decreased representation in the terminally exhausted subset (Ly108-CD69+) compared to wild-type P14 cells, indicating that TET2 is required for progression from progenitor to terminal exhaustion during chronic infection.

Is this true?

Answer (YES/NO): YES